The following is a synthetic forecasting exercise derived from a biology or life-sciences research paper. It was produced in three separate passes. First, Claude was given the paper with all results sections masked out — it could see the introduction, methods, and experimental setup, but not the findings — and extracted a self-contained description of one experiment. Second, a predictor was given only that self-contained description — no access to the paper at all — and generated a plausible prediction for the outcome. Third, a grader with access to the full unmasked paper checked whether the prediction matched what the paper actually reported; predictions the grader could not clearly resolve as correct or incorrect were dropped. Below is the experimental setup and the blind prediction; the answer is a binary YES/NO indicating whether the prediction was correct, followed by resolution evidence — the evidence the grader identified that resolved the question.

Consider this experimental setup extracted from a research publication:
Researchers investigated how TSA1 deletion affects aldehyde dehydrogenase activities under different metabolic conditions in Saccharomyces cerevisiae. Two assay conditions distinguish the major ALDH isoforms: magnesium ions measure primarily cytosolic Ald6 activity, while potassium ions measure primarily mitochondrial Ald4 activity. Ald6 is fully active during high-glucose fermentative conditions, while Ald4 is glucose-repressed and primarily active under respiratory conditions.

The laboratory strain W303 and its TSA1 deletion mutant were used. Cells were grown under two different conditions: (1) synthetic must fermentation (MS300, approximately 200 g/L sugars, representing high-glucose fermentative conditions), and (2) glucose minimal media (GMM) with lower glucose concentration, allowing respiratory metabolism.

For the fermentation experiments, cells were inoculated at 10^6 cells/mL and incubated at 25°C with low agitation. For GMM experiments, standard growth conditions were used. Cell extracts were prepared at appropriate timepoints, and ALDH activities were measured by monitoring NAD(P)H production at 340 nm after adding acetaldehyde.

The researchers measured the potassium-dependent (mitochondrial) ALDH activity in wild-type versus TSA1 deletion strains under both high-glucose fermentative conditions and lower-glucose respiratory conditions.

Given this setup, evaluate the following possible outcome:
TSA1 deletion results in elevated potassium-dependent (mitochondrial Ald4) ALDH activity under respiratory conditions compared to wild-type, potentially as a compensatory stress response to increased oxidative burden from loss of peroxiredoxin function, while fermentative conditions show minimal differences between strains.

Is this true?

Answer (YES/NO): NO